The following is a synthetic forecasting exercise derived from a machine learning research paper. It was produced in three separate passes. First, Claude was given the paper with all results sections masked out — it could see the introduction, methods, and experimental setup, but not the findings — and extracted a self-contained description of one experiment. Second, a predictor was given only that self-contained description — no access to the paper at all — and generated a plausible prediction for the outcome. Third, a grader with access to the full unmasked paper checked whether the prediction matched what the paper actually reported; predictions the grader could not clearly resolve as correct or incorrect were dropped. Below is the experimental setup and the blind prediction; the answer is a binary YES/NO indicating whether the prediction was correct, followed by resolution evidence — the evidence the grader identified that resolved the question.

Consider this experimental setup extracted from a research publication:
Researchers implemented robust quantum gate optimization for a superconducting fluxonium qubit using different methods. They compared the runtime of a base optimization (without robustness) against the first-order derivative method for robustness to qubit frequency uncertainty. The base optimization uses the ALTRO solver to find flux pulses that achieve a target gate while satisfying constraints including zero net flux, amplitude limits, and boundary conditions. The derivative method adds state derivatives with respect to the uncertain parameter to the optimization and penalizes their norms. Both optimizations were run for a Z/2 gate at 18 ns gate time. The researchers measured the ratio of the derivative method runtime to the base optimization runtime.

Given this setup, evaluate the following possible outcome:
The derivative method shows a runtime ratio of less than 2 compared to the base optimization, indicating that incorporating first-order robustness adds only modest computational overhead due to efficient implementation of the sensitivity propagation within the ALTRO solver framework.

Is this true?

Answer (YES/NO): NO